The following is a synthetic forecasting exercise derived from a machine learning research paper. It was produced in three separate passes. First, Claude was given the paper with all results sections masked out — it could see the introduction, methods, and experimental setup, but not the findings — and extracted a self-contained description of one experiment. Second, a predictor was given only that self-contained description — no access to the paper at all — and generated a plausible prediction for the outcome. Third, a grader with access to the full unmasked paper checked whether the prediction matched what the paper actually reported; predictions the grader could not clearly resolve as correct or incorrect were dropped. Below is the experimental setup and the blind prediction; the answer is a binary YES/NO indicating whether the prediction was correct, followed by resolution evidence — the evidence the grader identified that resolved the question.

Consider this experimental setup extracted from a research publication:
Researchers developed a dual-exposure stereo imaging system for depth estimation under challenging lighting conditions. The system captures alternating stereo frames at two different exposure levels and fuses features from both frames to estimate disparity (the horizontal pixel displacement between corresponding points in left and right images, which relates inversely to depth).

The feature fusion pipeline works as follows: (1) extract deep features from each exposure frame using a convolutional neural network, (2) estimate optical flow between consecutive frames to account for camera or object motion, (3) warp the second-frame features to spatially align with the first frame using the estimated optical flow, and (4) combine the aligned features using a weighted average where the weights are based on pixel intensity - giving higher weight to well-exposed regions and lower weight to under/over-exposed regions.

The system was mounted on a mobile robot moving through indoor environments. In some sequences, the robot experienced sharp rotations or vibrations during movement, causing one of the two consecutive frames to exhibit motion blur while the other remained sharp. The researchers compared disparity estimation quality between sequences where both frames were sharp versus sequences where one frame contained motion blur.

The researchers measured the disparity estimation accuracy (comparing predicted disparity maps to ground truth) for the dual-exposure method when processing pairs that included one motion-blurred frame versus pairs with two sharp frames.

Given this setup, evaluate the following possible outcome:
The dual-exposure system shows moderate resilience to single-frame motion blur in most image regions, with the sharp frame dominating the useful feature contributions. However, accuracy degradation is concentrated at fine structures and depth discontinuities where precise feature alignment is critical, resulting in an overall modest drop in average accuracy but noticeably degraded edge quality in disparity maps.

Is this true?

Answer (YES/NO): NO